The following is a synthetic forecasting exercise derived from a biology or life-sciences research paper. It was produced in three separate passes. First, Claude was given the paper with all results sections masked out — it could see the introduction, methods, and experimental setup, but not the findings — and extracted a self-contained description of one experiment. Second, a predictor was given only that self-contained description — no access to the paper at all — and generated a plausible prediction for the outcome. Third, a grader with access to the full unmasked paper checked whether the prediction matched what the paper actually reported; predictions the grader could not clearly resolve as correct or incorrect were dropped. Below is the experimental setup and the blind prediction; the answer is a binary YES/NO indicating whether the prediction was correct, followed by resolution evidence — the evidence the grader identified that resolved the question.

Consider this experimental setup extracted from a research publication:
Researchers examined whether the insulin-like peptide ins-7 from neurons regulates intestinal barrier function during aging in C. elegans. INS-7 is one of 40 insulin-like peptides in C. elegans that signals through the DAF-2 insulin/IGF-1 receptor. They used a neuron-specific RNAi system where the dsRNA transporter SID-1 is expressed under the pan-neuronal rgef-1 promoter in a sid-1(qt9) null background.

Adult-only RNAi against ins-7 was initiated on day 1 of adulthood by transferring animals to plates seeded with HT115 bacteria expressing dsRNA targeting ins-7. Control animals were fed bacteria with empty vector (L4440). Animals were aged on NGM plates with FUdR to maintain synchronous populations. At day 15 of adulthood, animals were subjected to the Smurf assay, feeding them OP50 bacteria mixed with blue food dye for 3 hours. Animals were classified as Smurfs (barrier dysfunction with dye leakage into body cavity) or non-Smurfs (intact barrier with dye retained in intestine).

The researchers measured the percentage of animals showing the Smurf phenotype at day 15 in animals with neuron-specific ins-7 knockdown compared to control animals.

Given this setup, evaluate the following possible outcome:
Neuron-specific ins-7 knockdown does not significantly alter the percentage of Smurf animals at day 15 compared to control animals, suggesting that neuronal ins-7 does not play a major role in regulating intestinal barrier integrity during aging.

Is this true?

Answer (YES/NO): NO